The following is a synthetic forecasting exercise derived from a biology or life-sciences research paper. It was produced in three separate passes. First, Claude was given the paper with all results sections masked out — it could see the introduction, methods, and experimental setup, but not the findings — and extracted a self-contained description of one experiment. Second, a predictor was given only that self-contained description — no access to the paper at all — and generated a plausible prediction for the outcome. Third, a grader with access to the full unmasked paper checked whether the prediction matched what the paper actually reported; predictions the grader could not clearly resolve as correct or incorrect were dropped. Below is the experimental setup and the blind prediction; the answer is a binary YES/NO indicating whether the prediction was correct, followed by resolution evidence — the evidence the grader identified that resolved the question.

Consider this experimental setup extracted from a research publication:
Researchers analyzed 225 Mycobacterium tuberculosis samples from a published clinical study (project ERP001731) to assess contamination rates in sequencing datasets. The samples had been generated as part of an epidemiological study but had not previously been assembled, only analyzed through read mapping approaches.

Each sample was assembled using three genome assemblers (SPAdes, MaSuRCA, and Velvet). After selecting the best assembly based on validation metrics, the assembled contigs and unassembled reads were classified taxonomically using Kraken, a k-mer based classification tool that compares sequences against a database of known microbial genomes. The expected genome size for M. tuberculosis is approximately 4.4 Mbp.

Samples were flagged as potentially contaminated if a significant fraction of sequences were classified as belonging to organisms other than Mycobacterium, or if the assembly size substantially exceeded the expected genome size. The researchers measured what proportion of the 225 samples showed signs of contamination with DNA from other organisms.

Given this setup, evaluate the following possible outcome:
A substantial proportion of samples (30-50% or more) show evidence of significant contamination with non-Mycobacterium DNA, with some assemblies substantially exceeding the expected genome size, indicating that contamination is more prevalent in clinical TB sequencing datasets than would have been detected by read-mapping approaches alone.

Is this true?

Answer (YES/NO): NO